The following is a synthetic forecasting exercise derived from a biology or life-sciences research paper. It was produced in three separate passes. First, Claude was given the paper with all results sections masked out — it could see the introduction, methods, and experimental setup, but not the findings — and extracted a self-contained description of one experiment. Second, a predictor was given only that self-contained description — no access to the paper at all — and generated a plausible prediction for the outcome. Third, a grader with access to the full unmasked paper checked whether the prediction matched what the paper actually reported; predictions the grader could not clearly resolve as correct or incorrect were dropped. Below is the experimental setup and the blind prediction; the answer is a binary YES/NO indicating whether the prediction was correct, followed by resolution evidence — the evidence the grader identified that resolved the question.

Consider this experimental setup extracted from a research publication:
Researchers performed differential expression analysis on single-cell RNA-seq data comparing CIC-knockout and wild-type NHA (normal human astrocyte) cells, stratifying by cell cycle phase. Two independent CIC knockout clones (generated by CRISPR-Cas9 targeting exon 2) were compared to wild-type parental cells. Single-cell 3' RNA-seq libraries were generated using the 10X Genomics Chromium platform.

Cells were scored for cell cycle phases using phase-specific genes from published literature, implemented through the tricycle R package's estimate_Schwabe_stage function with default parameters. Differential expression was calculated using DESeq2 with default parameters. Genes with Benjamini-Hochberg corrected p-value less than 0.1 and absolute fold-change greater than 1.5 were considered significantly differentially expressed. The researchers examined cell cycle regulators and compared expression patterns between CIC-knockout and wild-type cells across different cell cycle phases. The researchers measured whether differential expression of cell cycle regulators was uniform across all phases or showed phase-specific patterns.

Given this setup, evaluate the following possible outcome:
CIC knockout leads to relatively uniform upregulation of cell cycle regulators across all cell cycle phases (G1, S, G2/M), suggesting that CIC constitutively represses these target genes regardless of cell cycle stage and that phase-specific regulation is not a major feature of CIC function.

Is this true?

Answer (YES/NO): NO